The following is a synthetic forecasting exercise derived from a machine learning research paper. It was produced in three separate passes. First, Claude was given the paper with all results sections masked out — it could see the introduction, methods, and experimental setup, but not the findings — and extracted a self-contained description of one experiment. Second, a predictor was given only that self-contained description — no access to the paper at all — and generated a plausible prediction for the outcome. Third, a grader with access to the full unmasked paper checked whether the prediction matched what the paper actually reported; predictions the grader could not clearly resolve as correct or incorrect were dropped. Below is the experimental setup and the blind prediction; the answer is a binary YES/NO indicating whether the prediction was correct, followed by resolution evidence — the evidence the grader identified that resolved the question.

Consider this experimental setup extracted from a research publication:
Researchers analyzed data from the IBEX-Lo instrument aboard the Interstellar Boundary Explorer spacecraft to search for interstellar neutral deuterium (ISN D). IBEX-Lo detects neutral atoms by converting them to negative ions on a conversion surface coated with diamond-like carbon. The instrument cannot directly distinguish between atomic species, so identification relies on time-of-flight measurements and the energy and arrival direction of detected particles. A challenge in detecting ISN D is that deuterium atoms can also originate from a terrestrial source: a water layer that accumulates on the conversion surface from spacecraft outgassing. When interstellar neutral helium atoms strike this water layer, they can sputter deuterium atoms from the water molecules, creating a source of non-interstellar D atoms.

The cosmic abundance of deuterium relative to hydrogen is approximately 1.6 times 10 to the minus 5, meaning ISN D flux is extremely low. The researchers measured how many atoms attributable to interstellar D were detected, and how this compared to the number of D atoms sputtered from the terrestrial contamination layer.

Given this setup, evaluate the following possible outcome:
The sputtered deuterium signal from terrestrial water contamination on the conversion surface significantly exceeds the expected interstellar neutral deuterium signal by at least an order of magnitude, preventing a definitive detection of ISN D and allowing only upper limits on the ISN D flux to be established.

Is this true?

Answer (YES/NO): NO